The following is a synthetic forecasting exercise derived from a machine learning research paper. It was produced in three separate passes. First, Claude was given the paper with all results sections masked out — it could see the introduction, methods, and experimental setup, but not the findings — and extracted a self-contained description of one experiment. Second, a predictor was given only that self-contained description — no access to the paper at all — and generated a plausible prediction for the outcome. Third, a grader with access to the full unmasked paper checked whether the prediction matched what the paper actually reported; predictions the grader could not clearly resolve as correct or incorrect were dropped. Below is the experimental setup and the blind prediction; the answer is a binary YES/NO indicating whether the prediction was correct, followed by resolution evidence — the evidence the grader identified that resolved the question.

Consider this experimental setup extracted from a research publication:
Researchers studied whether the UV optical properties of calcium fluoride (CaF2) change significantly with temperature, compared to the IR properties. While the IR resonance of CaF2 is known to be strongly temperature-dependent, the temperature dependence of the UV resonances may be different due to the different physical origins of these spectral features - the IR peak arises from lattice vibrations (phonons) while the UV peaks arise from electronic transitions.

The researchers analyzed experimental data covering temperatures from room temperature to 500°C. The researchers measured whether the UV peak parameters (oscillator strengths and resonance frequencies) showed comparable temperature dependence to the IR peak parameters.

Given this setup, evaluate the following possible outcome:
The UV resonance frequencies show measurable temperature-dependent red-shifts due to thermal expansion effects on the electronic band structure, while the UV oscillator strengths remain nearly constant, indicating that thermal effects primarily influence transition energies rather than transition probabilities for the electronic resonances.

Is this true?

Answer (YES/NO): NO